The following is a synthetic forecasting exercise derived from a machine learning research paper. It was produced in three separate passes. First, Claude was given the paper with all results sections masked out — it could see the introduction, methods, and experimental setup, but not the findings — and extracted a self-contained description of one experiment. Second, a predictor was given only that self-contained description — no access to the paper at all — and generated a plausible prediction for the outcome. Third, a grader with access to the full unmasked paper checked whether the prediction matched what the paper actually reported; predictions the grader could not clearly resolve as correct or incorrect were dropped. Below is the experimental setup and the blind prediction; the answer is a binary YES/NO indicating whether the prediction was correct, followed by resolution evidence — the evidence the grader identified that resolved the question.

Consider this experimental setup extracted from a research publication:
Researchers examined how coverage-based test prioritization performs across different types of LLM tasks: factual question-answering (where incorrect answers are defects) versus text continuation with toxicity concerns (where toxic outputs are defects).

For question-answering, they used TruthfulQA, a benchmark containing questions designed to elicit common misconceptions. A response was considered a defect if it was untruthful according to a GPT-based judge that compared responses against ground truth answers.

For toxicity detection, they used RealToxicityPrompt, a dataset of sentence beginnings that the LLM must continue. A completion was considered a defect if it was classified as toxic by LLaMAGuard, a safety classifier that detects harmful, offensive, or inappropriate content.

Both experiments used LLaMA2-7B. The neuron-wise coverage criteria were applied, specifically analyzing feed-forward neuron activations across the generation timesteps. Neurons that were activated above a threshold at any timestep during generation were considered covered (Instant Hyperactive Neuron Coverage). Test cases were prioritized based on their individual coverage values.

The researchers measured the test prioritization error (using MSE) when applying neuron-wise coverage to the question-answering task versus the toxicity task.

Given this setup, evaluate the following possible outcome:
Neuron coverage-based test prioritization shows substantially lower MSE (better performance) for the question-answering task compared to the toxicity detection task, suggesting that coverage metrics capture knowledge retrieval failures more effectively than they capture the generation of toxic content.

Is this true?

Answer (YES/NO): YES